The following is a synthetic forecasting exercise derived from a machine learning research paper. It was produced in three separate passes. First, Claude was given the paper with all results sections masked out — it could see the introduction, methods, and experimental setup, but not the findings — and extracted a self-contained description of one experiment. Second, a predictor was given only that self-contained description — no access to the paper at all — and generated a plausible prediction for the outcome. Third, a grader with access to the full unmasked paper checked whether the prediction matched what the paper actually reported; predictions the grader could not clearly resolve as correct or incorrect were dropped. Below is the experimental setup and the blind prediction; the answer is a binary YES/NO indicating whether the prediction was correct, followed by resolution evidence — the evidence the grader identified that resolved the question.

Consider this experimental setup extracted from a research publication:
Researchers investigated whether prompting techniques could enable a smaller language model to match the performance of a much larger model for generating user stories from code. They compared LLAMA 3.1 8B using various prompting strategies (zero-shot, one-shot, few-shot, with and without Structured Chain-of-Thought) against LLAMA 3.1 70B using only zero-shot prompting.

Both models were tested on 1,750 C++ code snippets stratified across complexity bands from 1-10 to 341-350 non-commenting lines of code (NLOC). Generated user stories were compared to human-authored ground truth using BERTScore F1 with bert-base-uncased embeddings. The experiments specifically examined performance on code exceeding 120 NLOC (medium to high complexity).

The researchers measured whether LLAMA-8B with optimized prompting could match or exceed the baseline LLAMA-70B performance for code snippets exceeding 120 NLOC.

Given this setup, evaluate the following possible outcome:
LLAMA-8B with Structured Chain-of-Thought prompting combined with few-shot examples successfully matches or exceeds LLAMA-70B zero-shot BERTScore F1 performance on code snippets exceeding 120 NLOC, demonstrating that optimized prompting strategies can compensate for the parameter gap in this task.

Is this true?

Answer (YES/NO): NO